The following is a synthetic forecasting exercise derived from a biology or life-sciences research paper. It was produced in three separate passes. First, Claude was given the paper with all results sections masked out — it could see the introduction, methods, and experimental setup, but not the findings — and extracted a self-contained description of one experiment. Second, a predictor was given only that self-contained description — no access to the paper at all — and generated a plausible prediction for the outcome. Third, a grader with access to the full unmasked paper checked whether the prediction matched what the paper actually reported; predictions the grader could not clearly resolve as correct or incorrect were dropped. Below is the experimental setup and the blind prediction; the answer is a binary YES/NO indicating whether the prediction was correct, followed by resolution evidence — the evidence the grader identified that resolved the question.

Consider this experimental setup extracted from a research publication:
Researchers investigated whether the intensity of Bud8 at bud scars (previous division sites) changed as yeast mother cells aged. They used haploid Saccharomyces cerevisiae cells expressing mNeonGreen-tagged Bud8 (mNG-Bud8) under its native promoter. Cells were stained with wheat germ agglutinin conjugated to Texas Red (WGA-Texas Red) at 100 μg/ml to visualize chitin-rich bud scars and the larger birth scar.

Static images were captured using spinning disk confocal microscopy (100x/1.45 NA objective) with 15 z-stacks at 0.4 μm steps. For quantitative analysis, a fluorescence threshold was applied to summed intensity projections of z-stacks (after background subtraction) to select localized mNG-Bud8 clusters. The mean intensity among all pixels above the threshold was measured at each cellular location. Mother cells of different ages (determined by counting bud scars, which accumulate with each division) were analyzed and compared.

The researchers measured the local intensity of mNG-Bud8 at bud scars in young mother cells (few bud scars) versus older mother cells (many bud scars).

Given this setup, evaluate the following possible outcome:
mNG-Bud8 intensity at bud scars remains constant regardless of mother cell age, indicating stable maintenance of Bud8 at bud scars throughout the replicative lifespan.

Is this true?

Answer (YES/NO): NO